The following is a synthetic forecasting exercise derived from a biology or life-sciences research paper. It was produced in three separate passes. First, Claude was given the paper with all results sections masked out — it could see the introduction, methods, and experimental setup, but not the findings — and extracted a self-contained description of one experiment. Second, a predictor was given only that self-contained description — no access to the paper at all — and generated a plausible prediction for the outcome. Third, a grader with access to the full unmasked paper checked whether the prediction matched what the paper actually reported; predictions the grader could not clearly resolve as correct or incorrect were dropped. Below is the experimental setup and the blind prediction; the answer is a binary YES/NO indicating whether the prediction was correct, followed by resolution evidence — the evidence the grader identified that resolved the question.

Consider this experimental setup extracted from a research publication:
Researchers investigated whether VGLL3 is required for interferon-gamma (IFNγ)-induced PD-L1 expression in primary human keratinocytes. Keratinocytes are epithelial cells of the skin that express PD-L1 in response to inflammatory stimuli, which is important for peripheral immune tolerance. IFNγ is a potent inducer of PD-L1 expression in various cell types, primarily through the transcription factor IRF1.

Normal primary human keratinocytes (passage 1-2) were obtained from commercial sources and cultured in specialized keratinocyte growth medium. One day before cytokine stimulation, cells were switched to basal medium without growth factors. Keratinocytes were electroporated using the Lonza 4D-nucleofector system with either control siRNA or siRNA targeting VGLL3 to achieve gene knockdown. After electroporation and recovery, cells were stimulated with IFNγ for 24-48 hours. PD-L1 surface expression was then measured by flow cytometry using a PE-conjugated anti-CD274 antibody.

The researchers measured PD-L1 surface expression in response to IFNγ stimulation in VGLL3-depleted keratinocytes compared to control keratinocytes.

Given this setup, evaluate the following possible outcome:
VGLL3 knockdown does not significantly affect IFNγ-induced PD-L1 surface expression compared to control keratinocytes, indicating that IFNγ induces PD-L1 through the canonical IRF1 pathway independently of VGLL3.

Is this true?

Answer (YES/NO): NO